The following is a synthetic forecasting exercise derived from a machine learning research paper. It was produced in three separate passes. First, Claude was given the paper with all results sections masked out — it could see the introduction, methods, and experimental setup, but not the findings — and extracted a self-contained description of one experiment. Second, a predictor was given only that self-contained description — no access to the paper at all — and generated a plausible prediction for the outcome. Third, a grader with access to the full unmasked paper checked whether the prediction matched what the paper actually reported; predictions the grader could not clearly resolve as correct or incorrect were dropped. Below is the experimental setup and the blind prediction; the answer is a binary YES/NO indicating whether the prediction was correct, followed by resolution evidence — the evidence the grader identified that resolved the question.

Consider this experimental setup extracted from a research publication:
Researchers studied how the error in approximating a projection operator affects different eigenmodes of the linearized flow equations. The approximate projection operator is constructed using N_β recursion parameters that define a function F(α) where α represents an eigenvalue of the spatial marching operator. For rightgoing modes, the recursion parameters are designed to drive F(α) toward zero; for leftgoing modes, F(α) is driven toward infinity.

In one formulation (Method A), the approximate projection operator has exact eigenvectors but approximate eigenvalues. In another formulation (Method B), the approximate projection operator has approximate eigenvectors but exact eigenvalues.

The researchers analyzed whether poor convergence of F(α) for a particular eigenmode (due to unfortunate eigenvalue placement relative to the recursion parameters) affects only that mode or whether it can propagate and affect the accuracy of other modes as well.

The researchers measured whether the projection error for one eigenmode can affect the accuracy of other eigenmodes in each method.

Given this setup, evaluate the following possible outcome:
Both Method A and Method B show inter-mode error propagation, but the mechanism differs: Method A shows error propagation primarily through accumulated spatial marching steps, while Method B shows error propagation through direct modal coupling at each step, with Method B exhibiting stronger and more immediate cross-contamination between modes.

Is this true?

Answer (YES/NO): NO